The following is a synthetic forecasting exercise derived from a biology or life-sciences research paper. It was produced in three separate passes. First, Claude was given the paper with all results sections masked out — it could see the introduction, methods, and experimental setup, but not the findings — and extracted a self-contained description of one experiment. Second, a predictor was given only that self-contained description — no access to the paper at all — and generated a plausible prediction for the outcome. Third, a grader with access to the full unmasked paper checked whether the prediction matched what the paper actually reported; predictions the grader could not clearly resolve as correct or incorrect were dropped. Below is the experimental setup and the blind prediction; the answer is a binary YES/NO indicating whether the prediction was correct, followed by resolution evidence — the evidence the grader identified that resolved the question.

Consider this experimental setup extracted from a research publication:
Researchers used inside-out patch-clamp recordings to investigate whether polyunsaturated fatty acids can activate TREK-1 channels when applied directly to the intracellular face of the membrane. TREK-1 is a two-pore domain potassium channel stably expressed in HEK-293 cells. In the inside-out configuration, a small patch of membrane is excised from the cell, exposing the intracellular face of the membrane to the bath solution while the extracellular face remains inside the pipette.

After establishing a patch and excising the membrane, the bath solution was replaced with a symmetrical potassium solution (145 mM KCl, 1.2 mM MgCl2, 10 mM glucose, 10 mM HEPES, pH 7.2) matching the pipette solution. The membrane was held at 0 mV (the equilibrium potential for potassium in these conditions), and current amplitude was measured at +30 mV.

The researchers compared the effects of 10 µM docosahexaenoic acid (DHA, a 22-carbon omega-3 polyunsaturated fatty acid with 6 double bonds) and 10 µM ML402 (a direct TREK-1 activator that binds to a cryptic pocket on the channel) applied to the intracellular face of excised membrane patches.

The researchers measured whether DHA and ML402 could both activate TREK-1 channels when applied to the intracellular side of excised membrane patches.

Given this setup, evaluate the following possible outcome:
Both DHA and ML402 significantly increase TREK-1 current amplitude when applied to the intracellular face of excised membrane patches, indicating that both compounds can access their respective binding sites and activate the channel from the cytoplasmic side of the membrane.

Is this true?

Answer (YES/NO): YES